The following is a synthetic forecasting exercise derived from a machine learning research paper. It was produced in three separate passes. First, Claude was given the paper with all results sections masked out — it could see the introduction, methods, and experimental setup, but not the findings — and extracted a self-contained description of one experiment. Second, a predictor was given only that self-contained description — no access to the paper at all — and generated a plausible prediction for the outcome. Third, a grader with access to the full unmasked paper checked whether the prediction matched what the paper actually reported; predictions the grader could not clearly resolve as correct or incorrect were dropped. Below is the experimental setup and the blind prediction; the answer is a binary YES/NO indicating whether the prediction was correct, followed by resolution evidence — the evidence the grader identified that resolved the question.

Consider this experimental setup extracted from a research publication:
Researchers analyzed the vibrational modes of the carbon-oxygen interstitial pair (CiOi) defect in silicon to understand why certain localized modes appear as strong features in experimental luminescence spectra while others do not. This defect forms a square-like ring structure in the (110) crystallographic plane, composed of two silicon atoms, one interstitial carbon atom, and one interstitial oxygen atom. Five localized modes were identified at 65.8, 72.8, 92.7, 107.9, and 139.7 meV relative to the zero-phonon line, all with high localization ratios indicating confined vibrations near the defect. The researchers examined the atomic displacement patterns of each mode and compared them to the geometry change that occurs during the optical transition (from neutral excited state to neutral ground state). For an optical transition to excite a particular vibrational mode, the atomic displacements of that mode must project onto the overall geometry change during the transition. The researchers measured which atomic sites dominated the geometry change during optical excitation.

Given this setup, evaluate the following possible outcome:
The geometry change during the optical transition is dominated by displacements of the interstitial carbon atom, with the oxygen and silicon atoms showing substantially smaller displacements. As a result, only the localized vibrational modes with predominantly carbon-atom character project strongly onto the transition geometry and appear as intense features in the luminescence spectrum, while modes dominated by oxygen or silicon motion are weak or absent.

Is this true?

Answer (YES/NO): NO